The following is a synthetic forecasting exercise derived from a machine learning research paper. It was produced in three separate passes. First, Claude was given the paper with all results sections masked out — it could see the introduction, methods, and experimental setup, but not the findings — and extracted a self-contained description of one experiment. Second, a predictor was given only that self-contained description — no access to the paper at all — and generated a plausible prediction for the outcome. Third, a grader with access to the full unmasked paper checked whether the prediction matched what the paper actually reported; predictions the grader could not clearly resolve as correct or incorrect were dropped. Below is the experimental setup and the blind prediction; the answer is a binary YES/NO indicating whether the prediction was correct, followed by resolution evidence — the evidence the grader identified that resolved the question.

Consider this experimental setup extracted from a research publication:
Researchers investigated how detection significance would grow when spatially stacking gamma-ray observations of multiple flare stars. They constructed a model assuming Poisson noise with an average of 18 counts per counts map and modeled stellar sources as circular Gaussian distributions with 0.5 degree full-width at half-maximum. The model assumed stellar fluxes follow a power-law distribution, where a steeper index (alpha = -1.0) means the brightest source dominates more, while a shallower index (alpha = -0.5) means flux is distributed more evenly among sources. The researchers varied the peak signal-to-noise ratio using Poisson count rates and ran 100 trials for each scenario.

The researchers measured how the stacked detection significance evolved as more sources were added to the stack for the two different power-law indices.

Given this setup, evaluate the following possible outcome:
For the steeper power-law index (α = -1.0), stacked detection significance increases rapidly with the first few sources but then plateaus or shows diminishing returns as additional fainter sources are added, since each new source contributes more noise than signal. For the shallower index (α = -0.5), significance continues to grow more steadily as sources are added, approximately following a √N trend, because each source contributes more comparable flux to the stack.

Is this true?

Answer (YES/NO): YES